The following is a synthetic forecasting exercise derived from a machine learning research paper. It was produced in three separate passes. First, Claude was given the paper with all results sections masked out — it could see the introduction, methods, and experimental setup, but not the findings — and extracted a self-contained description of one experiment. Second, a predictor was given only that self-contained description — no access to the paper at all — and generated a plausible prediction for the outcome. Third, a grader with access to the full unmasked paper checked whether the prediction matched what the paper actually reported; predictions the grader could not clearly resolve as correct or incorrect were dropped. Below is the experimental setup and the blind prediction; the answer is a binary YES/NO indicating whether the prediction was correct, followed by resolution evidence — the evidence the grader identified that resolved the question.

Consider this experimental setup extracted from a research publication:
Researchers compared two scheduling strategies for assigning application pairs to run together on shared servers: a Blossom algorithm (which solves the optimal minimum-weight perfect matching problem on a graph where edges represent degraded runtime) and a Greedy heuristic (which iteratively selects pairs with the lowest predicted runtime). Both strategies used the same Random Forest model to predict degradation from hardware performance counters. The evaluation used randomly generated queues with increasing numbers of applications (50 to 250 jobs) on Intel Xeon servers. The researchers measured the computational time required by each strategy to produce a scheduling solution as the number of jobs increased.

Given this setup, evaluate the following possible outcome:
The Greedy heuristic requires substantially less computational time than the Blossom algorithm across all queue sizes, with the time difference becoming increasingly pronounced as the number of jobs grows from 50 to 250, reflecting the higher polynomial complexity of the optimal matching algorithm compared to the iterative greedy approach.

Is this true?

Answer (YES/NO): YES